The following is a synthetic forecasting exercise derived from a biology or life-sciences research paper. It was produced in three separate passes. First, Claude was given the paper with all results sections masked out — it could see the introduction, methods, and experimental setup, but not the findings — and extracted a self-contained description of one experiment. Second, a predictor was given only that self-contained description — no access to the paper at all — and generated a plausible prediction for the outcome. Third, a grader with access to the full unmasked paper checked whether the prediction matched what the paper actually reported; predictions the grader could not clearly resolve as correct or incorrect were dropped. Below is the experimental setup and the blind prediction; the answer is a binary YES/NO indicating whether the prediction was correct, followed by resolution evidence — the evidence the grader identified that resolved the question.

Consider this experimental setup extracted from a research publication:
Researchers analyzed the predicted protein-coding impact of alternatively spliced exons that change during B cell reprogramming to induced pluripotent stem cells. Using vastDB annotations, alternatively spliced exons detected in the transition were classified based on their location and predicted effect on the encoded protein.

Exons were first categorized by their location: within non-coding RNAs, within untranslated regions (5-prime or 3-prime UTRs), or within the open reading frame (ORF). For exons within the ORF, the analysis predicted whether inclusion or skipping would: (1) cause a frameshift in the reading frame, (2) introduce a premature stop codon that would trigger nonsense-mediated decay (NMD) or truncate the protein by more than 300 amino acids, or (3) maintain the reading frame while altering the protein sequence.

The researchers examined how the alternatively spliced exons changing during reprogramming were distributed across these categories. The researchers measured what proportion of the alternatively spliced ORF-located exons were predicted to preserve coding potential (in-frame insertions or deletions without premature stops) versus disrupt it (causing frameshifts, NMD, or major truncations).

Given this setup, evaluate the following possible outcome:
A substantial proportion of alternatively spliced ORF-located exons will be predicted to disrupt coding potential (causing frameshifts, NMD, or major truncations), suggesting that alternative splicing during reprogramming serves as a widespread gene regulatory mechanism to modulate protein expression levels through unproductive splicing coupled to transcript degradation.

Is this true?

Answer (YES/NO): NO